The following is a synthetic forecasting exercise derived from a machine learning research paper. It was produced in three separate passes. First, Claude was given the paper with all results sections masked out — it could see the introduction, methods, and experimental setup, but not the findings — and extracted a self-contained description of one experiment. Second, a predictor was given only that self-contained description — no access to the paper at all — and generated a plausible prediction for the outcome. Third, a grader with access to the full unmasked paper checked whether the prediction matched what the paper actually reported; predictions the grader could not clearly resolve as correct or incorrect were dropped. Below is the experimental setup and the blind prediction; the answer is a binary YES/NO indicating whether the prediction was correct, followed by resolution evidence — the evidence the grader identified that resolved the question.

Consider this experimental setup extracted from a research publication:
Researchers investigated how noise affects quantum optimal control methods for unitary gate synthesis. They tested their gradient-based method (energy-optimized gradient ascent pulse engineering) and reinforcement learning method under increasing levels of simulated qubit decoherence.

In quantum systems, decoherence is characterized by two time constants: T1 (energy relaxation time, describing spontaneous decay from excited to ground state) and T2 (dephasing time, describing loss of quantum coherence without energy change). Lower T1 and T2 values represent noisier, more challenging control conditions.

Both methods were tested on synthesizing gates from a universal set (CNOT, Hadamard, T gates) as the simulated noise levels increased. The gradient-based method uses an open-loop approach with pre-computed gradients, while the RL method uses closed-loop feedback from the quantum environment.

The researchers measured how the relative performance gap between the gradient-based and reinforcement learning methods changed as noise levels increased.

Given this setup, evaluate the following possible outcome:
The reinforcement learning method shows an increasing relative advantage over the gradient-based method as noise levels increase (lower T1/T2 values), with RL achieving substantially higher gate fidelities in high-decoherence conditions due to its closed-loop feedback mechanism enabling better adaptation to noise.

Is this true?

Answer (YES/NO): NO